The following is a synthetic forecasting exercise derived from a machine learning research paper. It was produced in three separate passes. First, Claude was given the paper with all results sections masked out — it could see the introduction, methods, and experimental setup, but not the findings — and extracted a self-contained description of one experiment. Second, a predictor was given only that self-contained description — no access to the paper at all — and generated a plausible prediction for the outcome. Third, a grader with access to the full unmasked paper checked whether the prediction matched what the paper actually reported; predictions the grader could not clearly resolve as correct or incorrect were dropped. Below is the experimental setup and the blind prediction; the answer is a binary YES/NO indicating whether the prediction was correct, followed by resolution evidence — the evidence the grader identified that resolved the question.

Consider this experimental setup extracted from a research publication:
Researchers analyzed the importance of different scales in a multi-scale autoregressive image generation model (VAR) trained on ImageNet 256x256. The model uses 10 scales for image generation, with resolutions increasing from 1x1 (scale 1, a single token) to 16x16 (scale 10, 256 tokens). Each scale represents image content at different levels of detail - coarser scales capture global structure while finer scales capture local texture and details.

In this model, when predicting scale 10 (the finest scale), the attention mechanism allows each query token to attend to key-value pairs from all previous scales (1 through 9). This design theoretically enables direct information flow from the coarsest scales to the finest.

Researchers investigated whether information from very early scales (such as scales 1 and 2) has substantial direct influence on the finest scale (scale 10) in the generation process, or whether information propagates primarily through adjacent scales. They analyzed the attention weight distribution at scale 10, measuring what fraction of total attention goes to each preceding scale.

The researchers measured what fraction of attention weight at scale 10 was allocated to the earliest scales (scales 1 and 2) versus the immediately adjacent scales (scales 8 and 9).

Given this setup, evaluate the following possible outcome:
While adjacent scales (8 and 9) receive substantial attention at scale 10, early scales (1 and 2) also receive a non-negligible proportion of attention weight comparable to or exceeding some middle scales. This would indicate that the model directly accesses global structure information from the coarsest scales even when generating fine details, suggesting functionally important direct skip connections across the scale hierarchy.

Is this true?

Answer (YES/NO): NO